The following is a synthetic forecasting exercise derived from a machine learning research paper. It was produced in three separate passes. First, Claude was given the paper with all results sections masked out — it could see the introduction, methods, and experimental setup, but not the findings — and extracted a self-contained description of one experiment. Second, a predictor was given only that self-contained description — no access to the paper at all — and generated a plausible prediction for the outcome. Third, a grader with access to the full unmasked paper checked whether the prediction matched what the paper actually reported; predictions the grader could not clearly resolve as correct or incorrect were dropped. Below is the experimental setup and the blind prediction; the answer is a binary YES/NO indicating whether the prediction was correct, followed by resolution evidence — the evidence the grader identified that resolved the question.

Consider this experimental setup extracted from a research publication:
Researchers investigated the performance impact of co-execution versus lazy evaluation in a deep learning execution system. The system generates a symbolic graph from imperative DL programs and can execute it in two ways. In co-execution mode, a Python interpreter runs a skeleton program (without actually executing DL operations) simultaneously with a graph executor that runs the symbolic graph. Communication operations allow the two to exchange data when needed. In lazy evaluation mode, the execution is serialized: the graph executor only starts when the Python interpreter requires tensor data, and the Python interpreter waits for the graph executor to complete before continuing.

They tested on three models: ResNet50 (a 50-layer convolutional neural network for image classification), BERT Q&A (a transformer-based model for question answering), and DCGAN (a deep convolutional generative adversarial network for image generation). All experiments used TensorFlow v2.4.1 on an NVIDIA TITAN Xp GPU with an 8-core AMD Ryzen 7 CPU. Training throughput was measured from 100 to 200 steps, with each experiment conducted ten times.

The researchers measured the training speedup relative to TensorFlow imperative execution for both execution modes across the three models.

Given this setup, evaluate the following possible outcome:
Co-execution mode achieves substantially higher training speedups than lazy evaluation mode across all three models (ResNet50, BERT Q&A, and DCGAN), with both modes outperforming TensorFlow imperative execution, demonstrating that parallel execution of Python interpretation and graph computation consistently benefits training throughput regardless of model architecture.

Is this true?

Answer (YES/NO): NO